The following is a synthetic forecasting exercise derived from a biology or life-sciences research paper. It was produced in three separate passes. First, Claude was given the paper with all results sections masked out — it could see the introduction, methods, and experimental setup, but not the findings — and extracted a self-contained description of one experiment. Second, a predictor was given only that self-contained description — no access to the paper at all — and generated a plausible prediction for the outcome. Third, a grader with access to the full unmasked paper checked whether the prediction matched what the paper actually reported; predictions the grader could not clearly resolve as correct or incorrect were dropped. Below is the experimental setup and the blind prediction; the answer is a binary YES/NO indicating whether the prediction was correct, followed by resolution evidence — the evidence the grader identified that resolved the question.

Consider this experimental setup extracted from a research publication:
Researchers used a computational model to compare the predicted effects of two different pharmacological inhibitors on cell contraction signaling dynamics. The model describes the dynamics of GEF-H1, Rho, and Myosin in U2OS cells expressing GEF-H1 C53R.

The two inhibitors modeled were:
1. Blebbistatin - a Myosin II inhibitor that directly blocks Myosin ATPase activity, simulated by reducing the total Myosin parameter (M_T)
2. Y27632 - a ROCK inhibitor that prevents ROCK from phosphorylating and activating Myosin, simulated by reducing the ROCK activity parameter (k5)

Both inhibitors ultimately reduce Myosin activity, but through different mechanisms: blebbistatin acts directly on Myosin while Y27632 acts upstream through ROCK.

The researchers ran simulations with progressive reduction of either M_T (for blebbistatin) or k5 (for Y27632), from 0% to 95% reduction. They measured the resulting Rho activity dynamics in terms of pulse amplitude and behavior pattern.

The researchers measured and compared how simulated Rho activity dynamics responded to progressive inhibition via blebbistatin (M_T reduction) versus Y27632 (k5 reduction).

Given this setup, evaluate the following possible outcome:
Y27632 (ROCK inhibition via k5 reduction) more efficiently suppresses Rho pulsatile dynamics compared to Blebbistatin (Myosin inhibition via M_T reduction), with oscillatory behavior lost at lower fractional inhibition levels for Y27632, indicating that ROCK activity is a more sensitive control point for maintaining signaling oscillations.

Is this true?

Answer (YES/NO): YES